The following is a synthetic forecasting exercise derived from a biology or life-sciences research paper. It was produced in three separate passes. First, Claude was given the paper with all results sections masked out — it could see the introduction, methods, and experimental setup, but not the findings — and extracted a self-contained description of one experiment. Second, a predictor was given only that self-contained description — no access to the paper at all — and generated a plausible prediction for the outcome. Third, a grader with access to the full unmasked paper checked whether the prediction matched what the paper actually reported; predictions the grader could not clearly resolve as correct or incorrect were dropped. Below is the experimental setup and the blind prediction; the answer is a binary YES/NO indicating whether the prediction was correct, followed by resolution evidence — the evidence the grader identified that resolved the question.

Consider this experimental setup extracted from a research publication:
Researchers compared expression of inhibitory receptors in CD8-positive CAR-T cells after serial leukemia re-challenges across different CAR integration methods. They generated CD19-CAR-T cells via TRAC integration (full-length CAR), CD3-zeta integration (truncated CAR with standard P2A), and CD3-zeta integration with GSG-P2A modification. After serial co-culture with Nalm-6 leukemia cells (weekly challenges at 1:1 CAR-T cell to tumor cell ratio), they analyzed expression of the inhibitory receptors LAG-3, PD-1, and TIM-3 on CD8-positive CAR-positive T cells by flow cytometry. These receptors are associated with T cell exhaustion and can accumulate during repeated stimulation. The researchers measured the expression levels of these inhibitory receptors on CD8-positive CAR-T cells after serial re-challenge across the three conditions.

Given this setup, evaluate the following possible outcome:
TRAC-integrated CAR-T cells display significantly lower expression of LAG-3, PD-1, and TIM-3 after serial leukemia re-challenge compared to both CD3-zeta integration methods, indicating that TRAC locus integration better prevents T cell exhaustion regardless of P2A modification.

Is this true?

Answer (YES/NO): NO